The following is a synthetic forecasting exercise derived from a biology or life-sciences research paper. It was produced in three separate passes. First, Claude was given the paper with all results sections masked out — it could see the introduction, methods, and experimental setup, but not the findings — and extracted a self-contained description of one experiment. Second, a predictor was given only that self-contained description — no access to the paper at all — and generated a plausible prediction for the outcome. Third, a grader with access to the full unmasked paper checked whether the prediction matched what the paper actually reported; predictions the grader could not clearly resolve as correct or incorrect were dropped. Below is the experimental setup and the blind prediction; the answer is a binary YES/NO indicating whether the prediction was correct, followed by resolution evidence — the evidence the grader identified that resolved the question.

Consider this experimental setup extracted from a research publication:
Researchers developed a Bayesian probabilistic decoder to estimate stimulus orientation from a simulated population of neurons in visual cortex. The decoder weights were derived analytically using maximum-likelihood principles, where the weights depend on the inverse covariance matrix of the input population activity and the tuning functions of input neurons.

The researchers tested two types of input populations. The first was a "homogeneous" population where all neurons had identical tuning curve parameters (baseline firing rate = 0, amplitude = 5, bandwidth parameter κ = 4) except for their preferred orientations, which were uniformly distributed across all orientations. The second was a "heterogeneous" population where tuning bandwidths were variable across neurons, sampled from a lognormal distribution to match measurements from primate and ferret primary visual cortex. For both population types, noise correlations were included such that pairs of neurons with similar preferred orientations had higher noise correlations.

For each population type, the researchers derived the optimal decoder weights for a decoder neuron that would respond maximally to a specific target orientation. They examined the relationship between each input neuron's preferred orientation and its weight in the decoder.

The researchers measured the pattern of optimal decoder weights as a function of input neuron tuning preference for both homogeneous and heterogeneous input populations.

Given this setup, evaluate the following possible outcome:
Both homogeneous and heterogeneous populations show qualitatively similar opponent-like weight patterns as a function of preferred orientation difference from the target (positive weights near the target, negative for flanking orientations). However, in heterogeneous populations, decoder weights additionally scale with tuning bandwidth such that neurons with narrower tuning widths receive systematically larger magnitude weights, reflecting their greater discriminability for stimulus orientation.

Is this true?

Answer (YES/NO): NO